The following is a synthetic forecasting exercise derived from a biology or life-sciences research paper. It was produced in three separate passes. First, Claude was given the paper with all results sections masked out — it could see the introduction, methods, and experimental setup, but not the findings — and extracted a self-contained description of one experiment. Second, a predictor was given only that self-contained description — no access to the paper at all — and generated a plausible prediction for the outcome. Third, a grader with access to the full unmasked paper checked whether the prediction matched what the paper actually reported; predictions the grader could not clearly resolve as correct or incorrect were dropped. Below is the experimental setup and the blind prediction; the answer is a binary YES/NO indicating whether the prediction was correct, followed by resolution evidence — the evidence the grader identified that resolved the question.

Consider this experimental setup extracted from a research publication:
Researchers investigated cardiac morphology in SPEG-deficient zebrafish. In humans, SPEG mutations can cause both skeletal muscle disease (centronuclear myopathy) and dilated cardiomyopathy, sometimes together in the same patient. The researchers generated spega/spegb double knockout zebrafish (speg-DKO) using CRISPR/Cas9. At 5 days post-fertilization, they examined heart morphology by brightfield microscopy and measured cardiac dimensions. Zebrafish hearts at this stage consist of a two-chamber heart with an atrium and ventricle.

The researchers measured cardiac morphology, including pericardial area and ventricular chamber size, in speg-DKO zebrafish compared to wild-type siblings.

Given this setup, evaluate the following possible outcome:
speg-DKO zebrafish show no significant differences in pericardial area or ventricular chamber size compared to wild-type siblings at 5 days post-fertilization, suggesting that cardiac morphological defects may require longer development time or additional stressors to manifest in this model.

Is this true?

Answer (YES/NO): YES